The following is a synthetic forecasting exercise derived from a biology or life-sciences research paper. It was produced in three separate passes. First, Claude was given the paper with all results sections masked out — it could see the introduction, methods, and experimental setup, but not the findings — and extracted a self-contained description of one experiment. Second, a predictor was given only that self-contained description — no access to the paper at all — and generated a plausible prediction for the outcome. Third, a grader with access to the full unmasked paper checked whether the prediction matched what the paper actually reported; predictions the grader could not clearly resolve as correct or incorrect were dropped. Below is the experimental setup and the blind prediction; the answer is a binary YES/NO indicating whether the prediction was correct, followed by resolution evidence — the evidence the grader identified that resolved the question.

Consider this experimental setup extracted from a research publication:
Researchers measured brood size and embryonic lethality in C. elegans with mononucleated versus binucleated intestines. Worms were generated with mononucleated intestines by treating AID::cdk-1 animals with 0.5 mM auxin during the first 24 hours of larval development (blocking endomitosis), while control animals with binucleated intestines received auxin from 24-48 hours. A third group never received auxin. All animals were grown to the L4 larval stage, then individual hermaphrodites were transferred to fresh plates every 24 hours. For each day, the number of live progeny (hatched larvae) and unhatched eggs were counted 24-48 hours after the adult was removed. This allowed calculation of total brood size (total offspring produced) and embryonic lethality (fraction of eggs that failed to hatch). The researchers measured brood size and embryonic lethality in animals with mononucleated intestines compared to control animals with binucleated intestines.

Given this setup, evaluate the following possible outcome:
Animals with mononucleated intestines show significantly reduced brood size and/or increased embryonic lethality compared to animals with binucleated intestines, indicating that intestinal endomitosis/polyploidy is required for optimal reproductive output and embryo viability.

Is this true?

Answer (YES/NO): NO